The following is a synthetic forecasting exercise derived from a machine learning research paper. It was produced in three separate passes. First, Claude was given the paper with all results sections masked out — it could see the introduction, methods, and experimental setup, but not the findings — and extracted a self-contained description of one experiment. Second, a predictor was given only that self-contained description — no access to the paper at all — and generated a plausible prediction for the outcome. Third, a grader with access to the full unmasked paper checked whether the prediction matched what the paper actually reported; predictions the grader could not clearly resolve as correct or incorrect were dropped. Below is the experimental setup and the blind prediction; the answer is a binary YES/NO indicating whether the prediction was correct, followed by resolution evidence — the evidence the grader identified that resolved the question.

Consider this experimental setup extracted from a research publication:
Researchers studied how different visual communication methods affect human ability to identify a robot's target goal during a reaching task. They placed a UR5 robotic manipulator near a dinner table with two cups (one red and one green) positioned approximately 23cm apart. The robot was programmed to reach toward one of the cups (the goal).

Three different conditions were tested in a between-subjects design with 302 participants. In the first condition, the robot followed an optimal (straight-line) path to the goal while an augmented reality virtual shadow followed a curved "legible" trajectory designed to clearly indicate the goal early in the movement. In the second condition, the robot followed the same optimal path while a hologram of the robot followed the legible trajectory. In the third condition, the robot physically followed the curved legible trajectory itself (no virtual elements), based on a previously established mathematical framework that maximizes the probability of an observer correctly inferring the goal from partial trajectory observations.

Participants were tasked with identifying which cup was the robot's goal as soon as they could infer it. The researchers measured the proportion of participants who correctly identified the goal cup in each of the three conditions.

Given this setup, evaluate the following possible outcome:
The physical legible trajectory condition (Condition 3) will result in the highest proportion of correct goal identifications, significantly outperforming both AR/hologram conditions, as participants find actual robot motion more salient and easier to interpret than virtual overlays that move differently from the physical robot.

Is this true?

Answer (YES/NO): NO